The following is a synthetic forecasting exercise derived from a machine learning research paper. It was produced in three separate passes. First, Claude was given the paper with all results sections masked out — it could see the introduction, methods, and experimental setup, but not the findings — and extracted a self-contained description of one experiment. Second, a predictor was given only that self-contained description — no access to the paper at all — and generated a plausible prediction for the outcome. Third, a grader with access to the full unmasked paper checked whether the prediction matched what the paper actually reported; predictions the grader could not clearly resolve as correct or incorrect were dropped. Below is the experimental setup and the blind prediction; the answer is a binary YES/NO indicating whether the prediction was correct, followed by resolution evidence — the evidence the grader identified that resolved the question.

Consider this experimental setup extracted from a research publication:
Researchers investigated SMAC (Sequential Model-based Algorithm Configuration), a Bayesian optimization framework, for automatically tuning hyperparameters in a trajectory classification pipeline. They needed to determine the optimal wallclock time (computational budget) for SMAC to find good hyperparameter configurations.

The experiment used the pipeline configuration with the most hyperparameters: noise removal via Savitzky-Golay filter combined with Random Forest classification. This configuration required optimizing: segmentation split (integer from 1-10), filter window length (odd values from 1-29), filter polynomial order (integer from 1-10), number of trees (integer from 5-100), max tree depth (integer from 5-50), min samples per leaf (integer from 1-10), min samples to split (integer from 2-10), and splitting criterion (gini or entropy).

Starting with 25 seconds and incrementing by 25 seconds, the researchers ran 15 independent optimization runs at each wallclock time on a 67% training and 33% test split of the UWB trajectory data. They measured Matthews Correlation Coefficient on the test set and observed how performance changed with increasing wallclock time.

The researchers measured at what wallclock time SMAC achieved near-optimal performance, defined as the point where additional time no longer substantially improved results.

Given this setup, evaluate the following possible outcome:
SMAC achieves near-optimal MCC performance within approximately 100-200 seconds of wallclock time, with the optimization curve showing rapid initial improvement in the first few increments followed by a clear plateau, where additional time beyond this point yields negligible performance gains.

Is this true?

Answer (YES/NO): NO